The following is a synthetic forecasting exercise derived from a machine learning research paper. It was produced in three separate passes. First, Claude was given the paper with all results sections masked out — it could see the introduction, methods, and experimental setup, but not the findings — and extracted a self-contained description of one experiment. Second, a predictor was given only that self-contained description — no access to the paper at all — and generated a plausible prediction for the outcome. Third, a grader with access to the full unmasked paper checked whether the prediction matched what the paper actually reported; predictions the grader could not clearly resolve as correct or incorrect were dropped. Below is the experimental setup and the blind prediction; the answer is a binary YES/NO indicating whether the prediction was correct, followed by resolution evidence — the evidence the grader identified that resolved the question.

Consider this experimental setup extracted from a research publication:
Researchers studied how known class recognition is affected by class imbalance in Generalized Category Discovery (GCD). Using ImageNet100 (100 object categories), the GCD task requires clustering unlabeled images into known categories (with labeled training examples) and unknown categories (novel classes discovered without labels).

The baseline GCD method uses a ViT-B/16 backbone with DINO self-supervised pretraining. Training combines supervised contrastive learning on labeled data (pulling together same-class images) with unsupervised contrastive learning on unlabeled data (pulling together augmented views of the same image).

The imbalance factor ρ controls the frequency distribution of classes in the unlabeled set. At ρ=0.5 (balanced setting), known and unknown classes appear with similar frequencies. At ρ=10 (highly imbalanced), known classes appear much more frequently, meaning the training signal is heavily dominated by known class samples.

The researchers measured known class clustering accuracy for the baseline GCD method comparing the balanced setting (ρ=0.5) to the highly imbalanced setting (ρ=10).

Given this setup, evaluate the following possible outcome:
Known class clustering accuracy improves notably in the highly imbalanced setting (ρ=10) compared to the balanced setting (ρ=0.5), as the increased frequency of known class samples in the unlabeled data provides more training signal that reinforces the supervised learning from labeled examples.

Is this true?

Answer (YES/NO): YES